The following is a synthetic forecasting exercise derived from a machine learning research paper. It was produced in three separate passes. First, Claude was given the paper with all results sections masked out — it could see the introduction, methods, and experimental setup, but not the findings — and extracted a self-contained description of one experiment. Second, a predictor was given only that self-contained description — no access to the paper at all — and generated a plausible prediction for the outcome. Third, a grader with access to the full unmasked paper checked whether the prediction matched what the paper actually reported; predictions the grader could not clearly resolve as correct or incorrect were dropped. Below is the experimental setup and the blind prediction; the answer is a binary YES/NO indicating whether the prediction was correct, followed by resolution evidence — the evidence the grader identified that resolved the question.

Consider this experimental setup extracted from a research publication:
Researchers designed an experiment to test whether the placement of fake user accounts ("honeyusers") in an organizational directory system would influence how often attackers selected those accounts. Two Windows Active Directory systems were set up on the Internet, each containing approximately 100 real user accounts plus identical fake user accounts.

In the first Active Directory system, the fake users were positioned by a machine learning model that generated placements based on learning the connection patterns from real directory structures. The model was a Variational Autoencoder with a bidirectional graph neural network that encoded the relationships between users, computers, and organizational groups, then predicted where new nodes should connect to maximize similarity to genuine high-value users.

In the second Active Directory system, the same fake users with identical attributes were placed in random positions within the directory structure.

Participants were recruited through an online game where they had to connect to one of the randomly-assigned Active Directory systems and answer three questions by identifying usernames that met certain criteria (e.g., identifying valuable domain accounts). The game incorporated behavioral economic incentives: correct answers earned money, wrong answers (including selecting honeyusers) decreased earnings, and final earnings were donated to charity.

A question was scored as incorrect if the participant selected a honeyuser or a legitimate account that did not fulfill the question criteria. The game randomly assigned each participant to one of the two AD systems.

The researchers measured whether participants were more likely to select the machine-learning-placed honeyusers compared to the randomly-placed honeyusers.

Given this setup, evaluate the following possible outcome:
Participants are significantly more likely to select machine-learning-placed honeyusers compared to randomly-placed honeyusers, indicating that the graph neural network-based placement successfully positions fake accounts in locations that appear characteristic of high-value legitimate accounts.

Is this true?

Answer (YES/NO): NO